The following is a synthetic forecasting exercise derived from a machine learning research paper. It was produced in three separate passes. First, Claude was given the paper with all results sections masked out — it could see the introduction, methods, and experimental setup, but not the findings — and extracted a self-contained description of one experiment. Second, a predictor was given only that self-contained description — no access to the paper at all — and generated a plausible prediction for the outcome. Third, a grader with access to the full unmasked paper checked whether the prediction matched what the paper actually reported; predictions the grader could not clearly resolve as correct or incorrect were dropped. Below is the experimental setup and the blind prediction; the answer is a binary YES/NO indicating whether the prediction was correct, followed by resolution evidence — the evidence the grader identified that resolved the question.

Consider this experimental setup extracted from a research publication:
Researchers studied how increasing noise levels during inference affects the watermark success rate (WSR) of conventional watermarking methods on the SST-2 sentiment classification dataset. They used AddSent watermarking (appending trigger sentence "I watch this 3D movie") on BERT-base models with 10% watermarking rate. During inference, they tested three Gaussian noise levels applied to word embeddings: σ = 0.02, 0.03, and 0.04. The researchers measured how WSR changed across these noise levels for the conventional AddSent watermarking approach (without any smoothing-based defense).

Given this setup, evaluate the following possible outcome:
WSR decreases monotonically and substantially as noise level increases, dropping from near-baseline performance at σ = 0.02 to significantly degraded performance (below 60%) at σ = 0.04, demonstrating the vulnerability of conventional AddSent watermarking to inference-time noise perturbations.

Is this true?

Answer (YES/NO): NO